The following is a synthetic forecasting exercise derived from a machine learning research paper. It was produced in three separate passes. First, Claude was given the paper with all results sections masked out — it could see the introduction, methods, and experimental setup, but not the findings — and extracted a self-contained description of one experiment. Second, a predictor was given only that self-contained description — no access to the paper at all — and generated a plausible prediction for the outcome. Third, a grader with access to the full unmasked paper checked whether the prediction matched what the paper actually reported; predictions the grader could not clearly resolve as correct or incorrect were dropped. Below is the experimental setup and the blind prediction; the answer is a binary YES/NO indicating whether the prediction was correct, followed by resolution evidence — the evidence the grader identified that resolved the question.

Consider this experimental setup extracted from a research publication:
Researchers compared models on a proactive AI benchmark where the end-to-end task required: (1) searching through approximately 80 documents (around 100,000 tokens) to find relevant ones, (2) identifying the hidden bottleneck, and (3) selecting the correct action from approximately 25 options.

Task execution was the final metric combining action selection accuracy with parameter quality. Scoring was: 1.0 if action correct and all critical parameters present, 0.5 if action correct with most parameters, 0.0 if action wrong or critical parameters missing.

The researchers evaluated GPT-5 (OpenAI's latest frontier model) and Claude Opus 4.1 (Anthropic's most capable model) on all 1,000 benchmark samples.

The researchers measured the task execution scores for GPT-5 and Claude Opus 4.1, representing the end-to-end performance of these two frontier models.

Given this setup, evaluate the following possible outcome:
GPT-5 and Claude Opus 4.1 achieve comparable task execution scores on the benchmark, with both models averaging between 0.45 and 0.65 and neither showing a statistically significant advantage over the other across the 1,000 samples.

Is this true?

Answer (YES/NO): NO